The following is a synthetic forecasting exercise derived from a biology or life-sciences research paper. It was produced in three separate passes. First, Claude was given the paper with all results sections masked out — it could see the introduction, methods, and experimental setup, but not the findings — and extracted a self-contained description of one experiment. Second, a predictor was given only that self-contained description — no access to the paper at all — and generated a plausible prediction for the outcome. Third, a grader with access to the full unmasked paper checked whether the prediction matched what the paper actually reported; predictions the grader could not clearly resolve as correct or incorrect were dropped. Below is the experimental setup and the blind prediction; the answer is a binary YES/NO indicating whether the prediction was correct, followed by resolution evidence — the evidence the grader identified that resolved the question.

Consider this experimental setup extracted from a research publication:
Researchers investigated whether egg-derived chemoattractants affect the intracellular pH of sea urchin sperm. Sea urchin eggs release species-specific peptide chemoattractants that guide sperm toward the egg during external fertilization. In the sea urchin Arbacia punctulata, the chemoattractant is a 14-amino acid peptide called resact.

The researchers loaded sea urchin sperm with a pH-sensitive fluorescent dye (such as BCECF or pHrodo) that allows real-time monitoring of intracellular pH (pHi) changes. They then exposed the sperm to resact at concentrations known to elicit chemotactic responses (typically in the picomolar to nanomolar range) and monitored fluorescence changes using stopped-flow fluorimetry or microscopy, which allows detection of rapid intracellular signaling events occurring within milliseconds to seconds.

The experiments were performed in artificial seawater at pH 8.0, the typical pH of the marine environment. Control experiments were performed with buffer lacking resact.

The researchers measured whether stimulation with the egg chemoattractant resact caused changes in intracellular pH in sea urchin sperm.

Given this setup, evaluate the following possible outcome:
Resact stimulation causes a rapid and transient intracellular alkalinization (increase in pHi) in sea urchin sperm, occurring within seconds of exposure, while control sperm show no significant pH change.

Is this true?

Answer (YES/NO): YES